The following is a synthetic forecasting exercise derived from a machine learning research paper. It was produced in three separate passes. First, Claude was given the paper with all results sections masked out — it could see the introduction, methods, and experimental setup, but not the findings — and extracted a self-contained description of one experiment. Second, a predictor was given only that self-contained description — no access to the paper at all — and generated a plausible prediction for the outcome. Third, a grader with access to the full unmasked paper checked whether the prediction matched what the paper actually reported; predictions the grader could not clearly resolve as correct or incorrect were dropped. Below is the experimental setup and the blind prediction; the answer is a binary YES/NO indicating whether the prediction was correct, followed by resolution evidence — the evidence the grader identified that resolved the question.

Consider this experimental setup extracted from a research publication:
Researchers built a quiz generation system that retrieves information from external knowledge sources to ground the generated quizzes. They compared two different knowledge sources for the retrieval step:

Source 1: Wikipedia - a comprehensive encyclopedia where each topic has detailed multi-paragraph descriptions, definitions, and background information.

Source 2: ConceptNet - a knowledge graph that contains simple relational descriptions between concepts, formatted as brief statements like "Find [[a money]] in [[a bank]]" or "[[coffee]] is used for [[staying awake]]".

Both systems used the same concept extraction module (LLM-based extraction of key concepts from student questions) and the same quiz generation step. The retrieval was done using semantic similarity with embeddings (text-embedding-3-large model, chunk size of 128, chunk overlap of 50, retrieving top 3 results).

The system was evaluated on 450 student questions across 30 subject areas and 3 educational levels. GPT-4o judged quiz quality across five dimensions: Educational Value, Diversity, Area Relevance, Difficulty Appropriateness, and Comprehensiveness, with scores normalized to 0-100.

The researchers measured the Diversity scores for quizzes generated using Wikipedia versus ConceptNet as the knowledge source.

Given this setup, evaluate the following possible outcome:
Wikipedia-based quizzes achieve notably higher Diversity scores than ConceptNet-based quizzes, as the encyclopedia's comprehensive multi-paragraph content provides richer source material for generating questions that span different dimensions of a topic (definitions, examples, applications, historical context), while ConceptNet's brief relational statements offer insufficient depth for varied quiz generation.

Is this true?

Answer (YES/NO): NO